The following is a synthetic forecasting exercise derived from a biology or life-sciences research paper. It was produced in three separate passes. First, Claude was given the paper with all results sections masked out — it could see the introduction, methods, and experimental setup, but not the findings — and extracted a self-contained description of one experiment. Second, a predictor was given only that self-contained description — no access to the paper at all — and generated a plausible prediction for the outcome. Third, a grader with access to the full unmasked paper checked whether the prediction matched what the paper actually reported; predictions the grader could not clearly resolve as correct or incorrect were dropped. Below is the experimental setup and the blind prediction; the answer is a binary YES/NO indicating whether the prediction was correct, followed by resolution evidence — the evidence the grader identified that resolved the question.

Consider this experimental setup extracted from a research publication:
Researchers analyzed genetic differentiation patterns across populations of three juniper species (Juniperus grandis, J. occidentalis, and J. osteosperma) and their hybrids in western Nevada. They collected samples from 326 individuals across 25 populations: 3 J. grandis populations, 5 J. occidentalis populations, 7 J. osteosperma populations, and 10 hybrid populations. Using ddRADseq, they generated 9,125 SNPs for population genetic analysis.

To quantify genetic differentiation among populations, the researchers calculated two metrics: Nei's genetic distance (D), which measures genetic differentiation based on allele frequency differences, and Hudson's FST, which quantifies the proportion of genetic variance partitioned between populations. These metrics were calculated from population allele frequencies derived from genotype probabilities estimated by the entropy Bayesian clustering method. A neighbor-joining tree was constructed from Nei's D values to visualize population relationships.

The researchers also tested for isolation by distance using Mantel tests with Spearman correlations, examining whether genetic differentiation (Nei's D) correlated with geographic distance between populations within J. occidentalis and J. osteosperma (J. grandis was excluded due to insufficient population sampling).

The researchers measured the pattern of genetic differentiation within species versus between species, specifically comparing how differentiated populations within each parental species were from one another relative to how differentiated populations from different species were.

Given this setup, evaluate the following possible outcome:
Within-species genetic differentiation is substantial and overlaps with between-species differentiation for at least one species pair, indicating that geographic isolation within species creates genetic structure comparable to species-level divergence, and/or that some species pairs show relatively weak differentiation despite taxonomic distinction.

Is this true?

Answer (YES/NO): NO